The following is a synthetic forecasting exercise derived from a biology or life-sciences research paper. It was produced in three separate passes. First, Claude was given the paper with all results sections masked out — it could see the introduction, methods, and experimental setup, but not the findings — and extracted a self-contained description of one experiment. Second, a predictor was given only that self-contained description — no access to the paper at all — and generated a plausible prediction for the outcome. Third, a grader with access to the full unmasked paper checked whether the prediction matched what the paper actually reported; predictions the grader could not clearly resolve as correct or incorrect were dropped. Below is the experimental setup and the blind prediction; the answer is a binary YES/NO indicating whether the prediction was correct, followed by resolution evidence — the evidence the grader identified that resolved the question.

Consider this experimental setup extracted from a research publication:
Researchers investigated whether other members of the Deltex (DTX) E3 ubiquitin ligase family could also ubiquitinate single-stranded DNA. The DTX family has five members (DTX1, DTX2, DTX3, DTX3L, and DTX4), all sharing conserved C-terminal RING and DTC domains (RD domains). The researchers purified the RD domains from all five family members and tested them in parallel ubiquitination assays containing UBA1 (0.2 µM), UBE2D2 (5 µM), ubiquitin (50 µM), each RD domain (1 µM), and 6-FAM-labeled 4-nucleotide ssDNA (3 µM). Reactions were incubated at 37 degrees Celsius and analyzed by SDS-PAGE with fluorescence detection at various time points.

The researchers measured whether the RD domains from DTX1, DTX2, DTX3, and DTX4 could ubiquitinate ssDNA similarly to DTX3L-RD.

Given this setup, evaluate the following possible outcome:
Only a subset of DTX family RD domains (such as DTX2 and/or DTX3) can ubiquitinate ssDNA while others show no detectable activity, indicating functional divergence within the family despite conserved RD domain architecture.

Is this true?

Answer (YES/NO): NO